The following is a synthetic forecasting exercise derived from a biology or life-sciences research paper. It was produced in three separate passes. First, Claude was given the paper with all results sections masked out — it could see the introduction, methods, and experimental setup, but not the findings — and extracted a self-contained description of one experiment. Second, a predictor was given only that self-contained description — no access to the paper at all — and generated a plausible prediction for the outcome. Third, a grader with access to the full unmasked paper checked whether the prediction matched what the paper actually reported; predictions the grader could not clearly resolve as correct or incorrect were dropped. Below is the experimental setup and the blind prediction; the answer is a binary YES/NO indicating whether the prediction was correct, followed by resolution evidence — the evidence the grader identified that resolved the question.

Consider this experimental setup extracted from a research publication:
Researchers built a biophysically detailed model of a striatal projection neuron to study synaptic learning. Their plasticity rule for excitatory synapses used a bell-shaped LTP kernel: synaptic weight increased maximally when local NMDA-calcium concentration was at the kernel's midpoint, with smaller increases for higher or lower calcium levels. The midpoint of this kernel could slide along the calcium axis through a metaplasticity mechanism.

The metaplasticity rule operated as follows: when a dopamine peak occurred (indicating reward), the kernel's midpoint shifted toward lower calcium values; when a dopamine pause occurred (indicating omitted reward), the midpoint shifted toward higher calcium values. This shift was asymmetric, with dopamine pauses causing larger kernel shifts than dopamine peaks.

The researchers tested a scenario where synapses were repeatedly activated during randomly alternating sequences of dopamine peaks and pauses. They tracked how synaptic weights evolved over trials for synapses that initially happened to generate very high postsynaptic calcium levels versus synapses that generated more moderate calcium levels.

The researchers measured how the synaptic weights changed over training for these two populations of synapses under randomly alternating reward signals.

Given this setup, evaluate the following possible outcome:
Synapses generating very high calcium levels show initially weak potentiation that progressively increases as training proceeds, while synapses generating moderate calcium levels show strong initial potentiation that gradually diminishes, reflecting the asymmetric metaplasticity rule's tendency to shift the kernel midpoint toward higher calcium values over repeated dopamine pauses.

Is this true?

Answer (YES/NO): NO